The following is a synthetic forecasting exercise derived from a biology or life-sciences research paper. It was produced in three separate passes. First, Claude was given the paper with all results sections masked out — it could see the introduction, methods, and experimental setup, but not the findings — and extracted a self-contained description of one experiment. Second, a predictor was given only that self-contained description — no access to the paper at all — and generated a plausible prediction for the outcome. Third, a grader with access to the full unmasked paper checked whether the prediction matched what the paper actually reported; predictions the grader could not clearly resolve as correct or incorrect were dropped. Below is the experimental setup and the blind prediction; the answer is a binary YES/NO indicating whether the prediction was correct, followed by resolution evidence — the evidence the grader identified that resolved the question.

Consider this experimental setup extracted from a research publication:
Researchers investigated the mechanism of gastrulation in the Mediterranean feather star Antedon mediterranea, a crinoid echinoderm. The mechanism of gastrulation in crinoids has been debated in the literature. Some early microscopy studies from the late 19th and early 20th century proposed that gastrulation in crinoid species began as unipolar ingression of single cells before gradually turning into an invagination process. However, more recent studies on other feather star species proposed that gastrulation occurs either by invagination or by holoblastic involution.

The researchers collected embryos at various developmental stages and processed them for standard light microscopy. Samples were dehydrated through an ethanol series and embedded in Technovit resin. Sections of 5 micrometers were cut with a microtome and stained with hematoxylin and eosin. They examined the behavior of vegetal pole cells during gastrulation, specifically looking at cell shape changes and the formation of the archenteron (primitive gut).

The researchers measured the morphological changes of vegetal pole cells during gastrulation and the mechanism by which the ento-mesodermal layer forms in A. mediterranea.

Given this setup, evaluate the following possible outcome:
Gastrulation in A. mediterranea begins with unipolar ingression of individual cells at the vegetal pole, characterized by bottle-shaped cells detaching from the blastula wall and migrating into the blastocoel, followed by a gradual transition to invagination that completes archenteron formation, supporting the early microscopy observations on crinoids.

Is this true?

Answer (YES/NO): NO